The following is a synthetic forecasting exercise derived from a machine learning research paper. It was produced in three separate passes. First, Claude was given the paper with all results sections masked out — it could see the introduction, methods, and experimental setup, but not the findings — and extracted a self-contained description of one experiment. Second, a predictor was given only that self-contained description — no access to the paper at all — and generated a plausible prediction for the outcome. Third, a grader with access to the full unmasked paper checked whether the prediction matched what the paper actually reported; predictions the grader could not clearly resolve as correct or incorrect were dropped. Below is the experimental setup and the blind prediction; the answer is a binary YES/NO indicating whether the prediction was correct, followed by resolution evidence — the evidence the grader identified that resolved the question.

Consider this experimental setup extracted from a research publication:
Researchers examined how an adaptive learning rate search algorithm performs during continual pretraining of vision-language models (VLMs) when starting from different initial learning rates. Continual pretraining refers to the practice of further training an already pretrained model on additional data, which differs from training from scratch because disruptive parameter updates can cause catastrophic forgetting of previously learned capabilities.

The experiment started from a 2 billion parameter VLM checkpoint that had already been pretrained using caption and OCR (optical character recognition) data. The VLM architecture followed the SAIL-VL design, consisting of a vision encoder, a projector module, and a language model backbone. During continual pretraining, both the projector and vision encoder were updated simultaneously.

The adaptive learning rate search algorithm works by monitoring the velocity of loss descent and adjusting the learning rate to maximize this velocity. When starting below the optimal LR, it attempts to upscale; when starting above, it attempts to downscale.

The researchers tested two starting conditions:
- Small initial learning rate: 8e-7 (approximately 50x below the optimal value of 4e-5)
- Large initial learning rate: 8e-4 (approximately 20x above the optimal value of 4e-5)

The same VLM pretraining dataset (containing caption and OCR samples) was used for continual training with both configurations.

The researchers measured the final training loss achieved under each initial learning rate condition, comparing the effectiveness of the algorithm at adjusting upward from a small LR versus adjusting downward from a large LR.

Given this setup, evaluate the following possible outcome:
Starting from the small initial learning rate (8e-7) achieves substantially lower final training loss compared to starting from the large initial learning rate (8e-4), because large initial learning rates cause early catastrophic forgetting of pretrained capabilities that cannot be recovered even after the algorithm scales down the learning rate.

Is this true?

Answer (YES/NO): YES